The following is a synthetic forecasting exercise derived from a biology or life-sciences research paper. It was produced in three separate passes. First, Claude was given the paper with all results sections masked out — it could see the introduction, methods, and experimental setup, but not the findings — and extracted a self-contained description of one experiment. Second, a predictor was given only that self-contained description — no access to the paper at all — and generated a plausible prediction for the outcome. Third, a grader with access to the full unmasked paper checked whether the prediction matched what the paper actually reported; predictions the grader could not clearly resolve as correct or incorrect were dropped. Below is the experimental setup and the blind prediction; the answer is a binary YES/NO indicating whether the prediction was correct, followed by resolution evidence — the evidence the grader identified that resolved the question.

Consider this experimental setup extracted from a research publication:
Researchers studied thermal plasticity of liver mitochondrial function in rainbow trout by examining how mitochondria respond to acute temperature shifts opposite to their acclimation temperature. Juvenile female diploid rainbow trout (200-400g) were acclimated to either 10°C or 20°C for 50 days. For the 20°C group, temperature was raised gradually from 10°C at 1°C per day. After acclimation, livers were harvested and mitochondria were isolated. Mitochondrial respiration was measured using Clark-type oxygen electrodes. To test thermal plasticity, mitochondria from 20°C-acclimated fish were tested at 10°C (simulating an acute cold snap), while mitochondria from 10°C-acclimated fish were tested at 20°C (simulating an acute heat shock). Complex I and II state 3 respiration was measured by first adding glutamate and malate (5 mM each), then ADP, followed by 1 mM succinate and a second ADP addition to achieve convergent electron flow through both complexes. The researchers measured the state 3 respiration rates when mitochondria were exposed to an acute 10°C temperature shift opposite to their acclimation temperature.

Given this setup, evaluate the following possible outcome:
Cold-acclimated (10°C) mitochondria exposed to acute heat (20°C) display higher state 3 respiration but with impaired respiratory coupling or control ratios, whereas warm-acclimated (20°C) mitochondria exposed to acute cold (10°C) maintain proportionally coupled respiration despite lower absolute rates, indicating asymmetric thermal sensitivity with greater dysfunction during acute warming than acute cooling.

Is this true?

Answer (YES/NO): NO